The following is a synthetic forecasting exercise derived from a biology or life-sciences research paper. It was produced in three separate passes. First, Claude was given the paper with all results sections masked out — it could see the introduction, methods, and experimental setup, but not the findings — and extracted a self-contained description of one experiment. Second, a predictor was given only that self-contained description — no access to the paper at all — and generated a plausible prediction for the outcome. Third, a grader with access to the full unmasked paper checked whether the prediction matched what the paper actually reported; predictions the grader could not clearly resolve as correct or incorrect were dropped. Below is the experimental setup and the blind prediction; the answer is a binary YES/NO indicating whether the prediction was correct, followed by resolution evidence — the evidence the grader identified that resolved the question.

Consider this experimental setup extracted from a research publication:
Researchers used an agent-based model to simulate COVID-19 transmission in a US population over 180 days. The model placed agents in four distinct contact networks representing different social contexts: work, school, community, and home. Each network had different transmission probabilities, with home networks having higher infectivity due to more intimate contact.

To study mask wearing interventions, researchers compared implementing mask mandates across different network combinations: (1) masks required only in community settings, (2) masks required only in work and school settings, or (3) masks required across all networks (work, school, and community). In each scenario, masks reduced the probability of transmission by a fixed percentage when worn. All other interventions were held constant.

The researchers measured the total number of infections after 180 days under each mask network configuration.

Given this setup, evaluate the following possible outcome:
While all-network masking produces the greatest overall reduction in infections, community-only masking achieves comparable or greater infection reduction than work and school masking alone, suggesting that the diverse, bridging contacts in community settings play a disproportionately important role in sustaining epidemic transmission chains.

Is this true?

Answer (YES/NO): NO